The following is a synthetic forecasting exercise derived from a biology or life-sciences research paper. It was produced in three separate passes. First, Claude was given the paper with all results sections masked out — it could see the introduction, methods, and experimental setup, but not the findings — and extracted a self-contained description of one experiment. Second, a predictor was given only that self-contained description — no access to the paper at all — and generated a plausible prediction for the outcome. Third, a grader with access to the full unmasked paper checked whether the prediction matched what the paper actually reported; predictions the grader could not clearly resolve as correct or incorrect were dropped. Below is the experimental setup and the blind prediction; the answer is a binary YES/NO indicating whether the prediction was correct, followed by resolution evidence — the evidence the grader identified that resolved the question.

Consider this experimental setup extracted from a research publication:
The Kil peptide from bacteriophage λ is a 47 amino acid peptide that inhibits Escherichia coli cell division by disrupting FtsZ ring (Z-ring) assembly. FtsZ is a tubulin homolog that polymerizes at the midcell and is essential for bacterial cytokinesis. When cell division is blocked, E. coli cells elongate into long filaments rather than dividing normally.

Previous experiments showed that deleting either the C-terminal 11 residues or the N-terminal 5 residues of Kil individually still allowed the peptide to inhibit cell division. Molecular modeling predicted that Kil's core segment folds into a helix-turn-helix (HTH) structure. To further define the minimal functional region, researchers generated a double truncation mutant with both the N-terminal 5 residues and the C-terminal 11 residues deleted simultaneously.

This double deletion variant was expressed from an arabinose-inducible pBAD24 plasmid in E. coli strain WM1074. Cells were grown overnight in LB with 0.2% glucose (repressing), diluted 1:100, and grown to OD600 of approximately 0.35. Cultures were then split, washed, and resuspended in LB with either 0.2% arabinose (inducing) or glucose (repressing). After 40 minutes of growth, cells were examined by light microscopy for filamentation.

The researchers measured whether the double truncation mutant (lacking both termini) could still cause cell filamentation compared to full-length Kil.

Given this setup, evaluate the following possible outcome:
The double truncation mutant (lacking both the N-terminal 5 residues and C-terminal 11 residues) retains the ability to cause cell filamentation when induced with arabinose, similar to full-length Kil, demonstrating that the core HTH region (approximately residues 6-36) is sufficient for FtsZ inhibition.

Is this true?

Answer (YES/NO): NO